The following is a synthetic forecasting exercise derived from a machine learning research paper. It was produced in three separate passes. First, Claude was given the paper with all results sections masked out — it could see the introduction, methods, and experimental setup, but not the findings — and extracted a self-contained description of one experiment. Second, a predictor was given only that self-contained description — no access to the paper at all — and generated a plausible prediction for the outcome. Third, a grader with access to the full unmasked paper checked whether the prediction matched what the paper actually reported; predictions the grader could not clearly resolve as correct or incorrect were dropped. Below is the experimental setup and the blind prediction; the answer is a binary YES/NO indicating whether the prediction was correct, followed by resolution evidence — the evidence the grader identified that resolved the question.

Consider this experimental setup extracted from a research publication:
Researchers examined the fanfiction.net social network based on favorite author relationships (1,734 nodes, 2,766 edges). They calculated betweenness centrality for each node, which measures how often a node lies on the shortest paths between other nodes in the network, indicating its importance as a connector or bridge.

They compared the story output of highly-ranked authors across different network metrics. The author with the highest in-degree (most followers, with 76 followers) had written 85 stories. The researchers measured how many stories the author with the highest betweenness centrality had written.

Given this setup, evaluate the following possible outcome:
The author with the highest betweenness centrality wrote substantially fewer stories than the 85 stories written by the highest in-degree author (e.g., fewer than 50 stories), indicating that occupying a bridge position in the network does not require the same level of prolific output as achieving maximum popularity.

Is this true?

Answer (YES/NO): YES